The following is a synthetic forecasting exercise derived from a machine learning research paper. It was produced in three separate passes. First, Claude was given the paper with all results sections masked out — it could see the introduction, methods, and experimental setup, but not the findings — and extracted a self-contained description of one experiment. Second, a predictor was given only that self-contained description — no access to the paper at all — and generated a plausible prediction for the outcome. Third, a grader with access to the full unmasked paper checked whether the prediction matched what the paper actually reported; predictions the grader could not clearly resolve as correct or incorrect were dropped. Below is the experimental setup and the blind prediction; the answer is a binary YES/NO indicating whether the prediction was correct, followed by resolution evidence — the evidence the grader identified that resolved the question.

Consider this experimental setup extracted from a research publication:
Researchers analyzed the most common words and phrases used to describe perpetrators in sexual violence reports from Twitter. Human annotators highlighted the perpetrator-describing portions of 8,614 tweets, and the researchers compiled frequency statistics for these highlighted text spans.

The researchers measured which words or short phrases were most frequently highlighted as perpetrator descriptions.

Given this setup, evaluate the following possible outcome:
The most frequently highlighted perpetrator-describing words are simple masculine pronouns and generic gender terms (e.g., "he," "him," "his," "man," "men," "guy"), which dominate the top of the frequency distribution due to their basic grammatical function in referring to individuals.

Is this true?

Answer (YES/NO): YES